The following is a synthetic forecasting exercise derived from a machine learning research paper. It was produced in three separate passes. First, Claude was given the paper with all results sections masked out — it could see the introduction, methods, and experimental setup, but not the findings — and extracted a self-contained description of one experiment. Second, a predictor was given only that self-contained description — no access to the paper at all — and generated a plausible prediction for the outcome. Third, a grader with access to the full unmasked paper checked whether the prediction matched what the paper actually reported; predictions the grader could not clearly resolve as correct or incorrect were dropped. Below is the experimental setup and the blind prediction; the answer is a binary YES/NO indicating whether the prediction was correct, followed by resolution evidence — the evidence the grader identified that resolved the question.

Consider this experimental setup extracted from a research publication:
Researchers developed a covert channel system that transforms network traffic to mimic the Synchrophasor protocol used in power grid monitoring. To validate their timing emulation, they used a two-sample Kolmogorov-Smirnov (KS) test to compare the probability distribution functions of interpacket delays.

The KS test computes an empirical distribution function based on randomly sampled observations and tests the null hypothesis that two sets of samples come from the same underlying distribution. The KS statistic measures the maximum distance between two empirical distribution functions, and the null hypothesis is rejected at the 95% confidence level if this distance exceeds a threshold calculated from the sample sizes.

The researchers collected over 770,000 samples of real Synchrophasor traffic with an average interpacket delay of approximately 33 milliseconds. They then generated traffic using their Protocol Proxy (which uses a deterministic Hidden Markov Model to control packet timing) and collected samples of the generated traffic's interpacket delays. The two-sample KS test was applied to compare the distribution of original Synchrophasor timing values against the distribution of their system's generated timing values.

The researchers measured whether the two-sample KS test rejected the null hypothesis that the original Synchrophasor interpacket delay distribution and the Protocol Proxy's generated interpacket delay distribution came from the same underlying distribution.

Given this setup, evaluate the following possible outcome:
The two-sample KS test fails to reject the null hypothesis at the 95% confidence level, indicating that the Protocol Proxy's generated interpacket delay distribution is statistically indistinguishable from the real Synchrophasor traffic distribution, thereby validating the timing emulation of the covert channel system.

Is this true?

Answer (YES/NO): YES